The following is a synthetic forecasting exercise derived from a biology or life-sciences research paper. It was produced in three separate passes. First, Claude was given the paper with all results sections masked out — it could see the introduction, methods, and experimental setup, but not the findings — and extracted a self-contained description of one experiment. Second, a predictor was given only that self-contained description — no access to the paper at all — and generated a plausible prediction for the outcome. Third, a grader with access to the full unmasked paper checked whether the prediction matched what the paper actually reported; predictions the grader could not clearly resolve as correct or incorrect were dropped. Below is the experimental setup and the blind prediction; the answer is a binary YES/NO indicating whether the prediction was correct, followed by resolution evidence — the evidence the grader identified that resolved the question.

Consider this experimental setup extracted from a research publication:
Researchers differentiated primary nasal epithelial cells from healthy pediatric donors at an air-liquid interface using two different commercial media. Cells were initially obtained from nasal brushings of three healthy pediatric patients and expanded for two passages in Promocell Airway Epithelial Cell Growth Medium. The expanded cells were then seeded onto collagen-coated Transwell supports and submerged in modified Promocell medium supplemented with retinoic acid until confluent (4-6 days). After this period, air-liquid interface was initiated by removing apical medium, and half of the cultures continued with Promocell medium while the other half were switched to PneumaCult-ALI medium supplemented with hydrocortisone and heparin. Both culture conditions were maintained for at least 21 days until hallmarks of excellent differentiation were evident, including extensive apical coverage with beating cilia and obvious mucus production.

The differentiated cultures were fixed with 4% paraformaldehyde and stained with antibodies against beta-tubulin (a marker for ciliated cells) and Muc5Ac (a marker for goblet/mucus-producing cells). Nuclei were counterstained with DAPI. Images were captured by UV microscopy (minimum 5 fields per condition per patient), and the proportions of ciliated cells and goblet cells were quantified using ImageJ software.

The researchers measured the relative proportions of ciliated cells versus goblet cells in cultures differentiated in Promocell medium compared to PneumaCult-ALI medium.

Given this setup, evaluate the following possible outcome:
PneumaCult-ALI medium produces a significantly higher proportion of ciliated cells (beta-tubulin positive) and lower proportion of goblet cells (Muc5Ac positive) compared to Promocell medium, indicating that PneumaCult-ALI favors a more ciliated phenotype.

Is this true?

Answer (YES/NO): NO